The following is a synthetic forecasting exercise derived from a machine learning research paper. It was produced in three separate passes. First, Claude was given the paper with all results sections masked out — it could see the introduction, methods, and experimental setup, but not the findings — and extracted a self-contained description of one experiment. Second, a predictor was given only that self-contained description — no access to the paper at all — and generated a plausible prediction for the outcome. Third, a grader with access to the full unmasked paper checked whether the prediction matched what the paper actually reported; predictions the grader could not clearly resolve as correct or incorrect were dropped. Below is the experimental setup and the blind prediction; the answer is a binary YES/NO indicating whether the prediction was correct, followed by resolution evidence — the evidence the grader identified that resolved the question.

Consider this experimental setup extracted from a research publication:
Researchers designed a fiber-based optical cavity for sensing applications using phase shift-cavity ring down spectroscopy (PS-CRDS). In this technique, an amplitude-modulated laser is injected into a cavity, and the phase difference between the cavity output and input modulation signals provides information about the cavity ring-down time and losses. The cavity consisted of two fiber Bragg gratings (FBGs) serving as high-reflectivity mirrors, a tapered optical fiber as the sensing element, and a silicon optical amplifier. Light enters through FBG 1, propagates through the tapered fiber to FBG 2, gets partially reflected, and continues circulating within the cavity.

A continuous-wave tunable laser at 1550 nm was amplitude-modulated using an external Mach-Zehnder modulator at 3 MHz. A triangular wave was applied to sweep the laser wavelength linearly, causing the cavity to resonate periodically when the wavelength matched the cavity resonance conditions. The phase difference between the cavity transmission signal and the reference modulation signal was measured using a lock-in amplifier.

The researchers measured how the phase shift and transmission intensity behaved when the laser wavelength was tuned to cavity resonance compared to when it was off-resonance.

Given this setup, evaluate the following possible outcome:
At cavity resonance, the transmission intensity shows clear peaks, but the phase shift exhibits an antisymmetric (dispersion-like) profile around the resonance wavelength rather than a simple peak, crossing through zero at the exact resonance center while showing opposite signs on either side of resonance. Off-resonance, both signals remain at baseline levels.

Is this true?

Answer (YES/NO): NO